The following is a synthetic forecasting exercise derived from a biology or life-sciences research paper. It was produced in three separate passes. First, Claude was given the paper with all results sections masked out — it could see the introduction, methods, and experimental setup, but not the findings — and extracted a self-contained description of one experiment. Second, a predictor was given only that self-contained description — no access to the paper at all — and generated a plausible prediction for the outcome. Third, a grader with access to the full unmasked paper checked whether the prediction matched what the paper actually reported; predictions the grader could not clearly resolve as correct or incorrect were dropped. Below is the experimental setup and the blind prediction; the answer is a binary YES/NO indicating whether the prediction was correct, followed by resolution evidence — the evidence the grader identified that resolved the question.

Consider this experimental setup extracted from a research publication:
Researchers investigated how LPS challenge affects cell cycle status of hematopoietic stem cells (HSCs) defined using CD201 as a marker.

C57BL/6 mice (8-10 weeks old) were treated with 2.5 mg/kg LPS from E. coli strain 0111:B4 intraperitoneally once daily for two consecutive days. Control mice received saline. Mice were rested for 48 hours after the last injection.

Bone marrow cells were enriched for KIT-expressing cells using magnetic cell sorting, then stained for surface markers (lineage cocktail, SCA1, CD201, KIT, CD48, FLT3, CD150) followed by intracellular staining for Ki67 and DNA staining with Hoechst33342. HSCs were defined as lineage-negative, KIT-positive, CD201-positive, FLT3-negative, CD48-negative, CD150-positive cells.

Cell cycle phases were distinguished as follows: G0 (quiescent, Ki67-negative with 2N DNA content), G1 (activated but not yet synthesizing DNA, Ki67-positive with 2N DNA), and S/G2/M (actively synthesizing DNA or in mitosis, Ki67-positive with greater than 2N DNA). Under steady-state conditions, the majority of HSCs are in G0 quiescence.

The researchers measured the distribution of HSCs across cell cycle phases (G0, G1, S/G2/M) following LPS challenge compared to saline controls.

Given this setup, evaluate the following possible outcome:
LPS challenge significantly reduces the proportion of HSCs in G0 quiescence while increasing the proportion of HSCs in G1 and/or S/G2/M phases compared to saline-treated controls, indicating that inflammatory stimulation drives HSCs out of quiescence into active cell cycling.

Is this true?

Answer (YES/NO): YES